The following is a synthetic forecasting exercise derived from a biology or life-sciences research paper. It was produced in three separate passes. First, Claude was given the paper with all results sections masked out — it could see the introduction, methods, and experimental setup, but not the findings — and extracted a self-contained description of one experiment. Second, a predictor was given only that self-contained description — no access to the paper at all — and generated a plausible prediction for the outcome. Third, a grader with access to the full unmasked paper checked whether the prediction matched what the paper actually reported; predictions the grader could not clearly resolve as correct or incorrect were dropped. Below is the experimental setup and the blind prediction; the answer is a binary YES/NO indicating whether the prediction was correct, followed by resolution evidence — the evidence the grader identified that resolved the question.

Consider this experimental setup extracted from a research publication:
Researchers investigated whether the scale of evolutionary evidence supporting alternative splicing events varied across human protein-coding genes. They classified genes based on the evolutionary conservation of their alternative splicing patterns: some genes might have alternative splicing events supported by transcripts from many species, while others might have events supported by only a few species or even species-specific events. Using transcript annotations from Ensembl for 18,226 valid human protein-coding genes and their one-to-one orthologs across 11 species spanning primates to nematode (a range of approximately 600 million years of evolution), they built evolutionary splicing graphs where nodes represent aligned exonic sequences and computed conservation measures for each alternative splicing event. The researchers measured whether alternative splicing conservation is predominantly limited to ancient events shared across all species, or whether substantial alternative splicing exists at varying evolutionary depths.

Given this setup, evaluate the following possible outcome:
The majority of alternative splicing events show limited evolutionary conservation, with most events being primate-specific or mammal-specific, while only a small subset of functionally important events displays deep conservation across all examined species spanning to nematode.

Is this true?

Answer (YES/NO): NO